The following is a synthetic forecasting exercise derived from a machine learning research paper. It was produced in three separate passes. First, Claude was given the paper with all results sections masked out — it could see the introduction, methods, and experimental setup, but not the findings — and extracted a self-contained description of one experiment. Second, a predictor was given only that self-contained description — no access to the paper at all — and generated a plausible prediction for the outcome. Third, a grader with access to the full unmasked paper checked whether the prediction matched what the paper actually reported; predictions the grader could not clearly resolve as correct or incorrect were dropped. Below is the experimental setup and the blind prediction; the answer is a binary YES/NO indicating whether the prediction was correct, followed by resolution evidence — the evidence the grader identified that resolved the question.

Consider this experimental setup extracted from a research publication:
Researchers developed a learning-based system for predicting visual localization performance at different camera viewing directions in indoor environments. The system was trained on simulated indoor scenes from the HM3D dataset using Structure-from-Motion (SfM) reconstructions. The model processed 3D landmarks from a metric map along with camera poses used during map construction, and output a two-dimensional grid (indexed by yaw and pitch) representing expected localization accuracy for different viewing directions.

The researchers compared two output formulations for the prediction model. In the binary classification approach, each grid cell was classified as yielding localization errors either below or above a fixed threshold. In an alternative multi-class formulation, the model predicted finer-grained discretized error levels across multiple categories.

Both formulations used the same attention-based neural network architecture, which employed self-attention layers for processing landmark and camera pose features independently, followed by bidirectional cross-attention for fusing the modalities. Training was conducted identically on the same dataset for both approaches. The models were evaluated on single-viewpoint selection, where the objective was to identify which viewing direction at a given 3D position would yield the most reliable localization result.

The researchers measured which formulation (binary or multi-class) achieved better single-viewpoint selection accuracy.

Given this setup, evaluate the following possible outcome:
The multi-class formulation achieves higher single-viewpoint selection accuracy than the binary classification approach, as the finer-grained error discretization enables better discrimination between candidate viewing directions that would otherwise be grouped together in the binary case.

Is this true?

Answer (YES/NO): NO